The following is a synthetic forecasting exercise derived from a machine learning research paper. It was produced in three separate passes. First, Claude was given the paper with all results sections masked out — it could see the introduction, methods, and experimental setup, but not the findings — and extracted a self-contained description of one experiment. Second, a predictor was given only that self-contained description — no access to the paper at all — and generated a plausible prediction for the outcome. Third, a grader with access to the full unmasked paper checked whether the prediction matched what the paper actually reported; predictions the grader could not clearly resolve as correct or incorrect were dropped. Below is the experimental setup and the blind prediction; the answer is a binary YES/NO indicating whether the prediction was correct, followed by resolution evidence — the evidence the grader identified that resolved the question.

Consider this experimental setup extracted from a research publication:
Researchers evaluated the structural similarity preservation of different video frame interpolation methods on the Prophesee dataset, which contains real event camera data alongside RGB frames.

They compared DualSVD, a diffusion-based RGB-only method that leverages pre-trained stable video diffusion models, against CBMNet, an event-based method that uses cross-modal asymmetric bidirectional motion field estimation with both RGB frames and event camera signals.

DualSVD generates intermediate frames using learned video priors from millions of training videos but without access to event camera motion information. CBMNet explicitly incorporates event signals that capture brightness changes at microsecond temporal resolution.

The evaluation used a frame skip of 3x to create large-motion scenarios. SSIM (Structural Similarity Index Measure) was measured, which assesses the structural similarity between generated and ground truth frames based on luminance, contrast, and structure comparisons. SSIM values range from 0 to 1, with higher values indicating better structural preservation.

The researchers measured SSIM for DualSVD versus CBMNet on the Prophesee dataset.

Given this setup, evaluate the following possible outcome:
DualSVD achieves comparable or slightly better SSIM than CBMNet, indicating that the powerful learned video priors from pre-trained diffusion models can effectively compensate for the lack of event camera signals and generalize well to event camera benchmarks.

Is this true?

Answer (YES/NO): YES